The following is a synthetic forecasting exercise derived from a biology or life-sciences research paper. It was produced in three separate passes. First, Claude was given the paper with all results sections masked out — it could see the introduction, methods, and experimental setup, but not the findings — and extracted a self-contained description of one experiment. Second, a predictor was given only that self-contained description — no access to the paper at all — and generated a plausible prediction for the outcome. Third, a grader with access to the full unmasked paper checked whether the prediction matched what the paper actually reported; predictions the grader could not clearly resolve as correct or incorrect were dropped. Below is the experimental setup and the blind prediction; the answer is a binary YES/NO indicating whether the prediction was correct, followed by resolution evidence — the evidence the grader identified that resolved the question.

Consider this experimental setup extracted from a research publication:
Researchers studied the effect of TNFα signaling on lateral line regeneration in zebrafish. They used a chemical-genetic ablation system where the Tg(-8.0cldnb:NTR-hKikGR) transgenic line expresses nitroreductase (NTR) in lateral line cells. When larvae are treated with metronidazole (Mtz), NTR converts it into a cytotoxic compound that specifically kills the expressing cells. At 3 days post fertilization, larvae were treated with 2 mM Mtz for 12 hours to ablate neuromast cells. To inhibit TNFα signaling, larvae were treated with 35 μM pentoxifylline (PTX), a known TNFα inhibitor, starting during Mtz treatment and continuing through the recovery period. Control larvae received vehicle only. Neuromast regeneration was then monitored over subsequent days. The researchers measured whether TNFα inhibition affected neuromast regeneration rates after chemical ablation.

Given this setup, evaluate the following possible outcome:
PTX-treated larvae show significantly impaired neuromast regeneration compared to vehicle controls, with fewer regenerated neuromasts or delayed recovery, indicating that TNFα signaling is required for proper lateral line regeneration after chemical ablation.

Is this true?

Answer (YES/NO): NO